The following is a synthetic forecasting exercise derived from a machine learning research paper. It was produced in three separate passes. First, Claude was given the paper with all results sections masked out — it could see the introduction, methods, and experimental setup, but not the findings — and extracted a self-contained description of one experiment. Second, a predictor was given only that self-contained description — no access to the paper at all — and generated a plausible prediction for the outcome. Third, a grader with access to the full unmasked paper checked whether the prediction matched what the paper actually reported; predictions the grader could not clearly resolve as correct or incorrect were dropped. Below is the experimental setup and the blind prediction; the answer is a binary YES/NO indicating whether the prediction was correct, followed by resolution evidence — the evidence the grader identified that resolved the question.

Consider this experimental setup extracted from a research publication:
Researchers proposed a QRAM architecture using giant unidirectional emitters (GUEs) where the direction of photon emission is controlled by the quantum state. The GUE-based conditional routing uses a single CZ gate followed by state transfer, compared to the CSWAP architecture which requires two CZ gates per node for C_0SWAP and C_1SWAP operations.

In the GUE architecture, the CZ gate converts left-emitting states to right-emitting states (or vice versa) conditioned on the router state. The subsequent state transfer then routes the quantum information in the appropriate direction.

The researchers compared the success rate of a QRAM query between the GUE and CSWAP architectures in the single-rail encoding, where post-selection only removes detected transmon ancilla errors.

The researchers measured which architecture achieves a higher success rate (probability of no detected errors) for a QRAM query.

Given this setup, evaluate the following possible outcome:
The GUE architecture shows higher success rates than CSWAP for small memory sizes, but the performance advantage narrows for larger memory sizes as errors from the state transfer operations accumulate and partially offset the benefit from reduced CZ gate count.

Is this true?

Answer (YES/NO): NO